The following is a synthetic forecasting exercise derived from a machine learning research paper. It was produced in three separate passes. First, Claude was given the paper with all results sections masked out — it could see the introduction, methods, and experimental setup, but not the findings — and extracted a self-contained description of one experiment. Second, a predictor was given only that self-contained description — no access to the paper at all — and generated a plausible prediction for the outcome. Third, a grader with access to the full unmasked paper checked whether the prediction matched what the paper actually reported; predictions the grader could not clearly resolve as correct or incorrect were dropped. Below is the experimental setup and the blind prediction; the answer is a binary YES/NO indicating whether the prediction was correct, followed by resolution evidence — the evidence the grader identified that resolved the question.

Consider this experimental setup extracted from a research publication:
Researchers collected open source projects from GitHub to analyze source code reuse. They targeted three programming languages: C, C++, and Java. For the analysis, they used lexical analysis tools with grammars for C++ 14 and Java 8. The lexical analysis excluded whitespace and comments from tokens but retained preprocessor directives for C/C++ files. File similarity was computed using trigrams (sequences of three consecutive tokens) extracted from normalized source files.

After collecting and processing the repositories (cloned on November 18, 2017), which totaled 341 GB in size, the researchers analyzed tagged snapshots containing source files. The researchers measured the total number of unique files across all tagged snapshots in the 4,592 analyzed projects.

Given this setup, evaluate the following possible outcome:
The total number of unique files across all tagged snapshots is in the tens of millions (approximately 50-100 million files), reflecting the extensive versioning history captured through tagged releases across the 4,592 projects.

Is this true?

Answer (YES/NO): NO